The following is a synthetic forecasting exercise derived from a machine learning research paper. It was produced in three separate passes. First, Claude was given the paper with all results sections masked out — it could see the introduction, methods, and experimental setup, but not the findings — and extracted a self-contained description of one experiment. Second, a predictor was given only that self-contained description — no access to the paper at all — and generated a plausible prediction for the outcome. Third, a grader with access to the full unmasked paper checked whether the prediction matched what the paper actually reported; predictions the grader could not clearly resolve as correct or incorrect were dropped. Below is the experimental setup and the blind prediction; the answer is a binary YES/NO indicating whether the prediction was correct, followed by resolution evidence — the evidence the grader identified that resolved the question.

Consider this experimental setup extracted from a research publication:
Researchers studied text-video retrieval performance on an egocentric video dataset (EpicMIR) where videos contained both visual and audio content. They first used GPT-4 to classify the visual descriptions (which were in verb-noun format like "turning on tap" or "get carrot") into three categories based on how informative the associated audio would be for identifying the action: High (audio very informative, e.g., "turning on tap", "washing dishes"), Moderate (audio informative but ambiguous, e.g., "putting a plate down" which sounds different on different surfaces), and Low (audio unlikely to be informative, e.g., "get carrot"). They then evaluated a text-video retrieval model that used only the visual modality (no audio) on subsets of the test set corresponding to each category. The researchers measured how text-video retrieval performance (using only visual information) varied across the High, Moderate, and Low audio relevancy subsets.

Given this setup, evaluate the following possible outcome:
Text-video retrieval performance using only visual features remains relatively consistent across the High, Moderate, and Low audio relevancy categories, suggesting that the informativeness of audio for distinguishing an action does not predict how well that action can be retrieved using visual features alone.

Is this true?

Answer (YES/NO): NO